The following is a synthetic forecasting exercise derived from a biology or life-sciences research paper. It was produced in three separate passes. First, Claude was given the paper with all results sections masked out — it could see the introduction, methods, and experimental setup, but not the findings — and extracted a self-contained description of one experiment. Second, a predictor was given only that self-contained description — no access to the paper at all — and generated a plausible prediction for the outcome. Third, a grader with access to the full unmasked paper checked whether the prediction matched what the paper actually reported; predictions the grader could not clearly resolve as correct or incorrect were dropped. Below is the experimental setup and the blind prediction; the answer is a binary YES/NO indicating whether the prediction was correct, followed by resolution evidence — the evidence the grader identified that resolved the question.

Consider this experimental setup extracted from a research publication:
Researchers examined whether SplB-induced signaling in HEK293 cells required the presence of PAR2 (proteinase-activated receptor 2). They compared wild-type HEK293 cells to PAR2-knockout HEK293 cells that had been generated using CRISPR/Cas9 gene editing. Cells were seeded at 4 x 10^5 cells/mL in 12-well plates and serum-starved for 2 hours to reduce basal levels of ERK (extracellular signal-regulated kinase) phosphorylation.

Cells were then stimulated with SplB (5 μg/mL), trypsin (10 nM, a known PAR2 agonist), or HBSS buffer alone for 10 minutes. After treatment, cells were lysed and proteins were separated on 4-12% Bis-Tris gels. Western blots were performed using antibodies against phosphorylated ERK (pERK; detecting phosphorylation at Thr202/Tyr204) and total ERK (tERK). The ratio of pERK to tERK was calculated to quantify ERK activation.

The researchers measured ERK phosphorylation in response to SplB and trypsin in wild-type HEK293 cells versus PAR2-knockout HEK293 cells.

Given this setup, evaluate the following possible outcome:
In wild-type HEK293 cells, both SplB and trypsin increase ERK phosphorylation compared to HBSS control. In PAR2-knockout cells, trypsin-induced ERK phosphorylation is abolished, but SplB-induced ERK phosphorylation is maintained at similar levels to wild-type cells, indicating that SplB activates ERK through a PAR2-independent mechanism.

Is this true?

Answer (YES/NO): NO